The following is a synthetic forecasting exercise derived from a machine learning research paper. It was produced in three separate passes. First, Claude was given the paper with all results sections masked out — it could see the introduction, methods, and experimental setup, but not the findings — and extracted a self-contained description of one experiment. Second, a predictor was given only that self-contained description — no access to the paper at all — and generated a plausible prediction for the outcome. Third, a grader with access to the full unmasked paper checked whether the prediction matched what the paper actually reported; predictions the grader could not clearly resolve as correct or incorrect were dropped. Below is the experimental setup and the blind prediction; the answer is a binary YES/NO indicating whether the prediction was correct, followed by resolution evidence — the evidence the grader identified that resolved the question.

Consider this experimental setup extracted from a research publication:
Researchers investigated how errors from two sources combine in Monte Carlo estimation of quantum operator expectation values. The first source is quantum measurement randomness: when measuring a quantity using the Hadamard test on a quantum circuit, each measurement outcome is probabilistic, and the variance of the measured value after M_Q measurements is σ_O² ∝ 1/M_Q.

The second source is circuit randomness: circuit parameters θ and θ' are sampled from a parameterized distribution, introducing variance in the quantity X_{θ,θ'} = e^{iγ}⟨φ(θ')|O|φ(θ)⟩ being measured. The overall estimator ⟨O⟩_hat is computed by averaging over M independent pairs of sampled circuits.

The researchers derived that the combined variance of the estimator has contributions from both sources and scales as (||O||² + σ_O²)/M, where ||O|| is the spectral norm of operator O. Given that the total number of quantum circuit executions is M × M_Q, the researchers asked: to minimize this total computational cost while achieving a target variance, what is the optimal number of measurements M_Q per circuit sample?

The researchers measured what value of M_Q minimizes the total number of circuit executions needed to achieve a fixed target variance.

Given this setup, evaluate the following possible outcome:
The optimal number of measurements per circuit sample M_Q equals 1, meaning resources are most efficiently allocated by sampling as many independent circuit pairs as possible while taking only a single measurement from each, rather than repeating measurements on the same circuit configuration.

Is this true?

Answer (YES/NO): YES